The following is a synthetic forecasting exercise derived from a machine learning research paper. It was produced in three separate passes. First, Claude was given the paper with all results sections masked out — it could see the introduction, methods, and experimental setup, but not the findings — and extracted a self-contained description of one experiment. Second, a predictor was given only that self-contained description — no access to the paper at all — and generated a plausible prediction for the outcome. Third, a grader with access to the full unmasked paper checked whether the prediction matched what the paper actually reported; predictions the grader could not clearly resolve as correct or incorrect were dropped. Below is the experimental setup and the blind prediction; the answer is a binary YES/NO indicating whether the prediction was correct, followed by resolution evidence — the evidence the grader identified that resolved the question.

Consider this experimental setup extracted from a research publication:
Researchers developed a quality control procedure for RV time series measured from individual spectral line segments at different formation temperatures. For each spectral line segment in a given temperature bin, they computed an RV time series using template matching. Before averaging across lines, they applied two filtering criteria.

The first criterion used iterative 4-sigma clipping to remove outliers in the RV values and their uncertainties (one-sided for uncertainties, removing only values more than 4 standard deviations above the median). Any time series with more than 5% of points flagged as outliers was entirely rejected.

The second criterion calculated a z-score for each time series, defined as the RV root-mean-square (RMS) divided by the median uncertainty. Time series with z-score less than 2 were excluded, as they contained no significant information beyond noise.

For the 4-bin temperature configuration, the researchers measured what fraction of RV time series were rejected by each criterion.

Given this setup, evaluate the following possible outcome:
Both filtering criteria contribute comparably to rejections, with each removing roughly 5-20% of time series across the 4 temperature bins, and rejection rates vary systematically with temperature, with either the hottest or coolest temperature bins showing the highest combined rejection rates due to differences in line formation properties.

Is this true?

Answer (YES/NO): NO